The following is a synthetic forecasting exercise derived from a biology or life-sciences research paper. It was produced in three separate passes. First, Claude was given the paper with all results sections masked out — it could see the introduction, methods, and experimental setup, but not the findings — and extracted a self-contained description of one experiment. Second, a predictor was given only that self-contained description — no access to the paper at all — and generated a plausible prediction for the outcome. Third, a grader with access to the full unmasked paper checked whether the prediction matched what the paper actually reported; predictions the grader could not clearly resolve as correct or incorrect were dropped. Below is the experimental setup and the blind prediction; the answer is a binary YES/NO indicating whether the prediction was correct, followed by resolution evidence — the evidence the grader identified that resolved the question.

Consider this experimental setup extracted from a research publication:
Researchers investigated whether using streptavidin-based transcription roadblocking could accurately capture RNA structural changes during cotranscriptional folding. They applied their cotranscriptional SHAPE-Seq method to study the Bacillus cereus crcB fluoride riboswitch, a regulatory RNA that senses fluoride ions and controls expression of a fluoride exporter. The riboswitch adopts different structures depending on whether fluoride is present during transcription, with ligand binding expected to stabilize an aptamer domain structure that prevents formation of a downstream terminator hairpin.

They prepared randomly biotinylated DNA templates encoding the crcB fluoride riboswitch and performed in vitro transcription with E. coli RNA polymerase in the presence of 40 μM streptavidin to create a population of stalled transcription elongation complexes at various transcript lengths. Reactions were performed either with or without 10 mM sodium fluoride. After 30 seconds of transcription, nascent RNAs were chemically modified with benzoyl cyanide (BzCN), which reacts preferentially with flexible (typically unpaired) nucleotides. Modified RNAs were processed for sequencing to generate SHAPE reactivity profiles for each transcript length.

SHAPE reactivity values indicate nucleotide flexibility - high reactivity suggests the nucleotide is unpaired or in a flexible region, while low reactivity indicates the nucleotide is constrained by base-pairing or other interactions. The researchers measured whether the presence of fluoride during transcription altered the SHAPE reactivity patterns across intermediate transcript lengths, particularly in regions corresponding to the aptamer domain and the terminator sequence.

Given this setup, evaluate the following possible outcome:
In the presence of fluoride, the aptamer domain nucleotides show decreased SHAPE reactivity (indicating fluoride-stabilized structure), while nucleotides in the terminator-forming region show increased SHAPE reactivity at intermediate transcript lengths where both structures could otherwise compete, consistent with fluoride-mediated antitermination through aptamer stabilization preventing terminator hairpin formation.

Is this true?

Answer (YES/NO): YES